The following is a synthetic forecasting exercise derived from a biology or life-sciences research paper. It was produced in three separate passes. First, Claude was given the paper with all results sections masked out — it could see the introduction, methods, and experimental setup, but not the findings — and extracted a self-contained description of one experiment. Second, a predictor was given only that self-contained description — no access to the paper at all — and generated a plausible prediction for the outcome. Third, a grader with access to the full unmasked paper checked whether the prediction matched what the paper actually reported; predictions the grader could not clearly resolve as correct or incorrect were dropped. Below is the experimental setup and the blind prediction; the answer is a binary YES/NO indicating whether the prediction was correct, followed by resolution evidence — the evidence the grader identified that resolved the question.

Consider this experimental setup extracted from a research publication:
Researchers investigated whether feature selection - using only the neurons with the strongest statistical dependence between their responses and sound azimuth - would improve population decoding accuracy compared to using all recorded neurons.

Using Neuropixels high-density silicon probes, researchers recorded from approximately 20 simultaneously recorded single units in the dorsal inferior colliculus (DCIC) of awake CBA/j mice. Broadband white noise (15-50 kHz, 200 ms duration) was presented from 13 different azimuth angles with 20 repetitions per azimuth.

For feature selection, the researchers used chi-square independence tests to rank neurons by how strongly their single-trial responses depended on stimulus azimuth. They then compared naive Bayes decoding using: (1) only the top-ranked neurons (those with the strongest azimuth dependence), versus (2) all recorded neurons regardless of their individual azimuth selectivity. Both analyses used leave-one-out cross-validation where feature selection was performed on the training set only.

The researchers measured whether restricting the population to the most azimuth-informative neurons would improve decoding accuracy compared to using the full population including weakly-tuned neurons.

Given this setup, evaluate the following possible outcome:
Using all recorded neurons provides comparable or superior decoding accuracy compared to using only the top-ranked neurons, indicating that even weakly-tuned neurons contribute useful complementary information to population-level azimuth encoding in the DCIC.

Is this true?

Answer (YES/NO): NO